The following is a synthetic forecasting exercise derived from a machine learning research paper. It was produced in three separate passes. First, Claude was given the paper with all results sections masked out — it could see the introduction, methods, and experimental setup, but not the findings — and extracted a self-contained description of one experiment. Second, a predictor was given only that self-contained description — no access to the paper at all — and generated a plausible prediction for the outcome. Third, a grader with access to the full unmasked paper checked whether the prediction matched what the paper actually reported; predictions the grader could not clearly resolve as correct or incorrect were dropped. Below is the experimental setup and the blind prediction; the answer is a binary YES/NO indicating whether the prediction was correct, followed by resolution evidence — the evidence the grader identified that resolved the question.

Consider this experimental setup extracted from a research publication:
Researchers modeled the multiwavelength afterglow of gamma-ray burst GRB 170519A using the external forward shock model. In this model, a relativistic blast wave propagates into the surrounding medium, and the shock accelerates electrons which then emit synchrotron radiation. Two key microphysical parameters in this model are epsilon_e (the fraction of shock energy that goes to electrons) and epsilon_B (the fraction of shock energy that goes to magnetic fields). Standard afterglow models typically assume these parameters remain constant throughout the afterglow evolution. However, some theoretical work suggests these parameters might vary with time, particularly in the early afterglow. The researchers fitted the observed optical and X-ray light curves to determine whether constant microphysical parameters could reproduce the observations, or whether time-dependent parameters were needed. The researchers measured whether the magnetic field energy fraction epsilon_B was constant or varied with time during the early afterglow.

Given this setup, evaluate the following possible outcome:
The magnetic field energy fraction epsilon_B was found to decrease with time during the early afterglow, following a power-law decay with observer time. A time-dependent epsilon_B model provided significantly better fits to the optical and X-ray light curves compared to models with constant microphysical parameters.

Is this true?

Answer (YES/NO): YES